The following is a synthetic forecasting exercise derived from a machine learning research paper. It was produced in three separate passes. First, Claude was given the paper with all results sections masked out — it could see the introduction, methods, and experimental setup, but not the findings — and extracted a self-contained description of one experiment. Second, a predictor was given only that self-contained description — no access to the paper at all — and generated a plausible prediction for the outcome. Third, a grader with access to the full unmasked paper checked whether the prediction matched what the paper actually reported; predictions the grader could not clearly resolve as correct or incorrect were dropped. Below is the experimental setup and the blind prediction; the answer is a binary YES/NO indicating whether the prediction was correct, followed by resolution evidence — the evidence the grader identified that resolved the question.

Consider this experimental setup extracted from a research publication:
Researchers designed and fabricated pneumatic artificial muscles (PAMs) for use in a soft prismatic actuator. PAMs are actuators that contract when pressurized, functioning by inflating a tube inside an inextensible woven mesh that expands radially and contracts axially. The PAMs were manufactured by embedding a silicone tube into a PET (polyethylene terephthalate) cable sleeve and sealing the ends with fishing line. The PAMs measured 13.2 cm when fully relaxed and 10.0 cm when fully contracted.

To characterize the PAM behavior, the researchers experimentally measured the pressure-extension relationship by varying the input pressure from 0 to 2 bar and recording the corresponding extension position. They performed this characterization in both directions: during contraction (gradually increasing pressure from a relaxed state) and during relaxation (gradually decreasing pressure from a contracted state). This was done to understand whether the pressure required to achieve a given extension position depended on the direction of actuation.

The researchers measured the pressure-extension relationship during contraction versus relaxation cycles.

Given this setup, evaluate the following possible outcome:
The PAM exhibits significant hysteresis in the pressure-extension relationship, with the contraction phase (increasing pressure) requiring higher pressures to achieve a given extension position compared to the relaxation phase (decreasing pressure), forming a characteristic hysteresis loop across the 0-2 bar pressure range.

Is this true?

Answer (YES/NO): YES